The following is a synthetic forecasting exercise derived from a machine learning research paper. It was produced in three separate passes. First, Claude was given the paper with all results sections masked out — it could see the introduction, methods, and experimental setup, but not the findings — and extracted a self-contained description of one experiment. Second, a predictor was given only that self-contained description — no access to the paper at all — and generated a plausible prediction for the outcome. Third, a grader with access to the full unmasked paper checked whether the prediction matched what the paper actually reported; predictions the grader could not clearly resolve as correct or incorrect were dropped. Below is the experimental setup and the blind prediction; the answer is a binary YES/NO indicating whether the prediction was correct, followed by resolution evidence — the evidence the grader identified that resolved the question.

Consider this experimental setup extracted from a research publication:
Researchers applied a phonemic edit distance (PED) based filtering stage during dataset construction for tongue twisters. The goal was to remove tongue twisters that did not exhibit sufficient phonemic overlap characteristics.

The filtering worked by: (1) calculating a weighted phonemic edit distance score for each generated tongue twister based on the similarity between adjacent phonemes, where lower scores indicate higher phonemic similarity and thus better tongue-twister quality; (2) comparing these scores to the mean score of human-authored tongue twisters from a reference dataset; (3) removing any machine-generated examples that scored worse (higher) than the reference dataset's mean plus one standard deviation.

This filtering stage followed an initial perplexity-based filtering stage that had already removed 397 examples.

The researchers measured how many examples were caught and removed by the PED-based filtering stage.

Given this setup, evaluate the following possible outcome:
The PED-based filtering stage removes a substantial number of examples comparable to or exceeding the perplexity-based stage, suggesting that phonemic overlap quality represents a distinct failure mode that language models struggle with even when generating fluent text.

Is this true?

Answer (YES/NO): NO